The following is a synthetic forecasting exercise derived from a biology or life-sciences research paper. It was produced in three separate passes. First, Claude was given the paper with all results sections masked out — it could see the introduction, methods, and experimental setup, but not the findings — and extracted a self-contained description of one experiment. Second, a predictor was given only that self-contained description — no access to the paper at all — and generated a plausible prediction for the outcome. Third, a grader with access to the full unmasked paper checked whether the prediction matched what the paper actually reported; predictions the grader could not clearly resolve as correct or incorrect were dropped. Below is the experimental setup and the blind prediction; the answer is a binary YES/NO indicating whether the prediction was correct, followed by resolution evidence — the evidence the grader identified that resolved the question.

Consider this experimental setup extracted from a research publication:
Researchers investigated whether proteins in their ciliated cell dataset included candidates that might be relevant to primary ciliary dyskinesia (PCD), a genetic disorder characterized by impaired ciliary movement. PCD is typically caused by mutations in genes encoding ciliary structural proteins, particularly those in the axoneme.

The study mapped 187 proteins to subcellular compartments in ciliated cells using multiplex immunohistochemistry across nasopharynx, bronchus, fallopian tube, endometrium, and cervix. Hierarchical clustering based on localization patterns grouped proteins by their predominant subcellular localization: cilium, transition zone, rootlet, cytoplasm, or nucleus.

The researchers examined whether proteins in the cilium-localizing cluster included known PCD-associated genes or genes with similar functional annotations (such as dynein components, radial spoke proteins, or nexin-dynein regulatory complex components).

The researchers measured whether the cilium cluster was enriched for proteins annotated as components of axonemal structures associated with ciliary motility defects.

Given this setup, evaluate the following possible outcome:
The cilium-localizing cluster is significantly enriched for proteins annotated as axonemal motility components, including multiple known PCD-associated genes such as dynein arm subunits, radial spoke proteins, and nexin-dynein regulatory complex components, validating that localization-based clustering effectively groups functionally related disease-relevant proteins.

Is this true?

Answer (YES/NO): NO